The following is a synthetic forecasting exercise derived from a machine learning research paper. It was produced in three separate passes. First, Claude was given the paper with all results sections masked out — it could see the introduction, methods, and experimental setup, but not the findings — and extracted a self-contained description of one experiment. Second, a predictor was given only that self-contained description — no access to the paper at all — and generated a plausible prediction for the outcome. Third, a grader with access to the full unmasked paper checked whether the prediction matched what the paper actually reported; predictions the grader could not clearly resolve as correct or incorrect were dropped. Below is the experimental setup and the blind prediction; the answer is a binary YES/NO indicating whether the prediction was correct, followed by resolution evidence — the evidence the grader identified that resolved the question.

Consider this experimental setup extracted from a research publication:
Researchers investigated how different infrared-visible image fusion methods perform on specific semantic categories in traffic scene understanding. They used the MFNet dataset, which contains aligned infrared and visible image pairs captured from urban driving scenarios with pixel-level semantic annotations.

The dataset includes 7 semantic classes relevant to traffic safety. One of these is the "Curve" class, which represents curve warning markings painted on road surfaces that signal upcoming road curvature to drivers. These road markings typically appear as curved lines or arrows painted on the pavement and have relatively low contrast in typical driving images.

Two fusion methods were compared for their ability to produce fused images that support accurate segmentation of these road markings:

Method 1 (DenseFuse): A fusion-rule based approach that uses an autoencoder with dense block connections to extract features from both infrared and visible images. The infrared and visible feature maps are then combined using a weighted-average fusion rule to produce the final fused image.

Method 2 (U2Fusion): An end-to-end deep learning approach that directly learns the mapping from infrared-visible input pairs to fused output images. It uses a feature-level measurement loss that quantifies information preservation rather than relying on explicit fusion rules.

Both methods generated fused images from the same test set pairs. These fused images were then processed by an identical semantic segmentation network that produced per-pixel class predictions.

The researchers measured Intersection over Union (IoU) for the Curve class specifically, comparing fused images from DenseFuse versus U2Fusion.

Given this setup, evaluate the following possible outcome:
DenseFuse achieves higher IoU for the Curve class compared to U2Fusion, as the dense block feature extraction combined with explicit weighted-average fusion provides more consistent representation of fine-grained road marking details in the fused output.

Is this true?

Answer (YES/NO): YES